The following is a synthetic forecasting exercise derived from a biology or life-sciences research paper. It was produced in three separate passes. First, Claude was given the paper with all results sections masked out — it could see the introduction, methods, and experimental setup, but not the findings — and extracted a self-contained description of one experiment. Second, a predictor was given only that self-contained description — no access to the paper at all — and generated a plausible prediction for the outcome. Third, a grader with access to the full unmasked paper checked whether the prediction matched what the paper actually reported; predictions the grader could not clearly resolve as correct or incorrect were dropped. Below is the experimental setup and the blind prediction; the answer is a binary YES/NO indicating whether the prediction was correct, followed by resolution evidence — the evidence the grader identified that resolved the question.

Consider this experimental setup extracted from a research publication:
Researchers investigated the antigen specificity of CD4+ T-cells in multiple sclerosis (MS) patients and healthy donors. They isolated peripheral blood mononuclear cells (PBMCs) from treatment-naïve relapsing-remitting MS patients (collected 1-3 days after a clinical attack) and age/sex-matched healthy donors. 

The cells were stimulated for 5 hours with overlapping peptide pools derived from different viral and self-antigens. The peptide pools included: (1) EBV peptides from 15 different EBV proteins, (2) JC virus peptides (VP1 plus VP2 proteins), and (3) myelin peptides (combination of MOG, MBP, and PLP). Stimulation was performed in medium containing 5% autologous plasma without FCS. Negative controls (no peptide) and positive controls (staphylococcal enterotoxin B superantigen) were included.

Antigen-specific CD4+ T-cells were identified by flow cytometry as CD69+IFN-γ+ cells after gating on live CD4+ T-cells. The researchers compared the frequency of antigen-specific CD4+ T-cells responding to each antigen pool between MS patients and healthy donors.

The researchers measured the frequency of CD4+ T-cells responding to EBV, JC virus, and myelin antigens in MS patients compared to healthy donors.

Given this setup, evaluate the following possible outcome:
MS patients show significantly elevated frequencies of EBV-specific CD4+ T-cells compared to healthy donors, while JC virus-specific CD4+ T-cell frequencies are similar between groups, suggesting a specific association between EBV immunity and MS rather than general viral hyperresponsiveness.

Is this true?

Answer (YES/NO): NO